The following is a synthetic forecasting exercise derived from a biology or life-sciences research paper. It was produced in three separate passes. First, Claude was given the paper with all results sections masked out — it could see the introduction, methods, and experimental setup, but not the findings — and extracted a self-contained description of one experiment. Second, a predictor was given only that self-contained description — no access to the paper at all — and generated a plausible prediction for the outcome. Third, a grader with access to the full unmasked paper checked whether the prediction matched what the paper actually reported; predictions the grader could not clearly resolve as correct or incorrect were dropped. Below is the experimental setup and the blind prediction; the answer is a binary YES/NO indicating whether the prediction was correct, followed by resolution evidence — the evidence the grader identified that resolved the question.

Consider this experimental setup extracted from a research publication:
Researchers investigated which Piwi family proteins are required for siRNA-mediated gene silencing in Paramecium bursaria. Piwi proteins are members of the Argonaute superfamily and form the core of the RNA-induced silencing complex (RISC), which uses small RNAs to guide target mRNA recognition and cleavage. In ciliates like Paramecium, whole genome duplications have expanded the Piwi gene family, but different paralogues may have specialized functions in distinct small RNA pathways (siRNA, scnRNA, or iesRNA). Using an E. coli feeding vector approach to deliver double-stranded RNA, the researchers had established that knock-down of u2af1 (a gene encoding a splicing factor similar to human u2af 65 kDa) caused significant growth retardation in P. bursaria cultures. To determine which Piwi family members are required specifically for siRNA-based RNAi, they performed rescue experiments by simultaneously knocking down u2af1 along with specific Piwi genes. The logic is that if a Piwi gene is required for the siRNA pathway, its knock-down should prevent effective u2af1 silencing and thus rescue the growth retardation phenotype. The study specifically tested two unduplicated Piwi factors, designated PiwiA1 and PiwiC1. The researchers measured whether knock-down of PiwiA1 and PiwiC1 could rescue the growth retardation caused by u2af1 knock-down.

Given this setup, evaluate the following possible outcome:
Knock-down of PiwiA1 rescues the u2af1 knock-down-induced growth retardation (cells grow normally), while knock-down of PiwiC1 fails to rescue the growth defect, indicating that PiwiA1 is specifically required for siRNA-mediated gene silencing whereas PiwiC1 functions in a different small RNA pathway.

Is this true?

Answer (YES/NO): NO